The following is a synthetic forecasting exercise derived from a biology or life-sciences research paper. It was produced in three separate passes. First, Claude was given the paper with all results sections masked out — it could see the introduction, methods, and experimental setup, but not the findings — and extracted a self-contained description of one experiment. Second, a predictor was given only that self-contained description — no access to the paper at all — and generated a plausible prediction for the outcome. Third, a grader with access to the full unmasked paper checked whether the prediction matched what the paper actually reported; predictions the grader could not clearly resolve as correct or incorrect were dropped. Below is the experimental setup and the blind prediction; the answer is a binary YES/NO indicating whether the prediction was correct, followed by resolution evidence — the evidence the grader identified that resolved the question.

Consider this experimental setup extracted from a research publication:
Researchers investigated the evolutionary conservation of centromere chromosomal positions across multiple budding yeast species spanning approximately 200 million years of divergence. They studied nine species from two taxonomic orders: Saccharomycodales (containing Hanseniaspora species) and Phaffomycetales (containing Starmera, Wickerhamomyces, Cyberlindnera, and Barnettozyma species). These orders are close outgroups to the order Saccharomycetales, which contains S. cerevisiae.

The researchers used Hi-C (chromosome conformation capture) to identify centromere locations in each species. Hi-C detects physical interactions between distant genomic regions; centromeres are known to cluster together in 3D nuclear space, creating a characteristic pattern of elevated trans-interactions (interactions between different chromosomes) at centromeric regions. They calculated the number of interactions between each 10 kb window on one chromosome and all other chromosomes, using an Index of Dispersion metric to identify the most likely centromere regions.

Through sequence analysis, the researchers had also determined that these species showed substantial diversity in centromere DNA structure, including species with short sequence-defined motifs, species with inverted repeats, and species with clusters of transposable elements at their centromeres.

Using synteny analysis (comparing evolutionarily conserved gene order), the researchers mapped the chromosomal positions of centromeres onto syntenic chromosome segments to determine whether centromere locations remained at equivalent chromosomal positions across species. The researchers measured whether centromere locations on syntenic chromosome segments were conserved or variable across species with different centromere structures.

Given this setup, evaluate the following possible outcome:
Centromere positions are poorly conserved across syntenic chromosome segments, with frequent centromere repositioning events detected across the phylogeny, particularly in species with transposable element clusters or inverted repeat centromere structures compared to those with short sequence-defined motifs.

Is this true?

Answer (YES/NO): NO